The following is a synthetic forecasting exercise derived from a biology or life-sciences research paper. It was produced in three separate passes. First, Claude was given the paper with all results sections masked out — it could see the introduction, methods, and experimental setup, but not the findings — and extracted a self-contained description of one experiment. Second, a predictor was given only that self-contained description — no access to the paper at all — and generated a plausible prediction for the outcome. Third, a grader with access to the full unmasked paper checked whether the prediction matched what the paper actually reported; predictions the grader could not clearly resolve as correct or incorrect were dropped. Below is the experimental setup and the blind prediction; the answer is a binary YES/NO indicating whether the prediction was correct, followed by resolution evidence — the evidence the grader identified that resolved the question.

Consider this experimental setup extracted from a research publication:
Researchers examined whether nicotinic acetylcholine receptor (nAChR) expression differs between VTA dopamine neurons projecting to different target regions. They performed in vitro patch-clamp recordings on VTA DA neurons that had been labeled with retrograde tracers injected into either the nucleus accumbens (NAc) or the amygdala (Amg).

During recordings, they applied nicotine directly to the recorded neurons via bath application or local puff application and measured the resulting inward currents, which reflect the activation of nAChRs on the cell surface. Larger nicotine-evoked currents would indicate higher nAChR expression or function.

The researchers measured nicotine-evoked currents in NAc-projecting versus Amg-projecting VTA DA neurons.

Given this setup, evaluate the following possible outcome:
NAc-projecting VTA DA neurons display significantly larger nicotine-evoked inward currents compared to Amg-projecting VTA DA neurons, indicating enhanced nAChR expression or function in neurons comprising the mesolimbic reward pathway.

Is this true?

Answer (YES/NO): NO